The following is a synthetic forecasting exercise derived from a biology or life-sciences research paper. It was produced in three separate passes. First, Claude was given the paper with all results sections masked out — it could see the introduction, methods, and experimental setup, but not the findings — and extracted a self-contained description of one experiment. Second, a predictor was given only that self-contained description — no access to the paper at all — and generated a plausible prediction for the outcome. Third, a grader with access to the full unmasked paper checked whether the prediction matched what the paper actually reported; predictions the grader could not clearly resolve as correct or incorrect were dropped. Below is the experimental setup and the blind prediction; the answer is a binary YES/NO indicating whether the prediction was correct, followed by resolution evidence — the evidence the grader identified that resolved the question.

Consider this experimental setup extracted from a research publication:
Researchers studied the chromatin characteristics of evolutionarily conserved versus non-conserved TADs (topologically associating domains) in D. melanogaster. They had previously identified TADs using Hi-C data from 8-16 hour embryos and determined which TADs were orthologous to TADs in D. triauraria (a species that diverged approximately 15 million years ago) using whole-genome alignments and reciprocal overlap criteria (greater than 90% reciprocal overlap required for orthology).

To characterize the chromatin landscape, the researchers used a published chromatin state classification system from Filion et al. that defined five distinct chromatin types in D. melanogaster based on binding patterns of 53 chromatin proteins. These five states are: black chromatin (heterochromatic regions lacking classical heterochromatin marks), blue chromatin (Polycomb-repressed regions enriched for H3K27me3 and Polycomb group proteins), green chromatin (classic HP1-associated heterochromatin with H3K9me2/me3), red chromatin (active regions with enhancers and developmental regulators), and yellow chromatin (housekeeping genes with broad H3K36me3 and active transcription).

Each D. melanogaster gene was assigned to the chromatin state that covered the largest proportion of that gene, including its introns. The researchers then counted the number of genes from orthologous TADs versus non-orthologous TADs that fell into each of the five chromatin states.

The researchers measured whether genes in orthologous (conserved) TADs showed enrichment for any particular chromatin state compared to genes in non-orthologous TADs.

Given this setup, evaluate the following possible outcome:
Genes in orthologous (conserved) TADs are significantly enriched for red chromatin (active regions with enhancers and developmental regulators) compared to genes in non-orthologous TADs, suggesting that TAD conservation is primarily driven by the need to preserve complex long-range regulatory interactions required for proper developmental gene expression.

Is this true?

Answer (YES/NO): NO